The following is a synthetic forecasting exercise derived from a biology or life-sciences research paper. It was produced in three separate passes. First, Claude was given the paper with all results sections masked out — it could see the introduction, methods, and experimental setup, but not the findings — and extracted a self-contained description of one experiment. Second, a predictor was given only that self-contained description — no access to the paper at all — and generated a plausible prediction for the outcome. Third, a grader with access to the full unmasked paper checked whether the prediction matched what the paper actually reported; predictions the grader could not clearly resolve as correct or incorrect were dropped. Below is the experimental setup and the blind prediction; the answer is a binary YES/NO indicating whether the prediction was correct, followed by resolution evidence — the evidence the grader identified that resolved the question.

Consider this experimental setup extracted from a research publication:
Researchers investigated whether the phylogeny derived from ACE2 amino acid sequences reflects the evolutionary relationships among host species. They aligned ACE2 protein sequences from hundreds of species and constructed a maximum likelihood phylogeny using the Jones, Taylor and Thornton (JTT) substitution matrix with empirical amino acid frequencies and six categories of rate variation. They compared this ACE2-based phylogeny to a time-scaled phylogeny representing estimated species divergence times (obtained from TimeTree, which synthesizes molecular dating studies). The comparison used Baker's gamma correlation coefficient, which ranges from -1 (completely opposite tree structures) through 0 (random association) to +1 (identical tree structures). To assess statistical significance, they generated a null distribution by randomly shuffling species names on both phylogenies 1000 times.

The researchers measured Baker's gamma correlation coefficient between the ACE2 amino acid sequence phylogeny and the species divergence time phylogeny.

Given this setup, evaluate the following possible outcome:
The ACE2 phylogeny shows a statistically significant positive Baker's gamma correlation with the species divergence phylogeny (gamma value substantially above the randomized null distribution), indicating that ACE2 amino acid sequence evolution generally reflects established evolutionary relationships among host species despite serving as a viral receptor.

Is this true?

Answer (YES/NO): YES